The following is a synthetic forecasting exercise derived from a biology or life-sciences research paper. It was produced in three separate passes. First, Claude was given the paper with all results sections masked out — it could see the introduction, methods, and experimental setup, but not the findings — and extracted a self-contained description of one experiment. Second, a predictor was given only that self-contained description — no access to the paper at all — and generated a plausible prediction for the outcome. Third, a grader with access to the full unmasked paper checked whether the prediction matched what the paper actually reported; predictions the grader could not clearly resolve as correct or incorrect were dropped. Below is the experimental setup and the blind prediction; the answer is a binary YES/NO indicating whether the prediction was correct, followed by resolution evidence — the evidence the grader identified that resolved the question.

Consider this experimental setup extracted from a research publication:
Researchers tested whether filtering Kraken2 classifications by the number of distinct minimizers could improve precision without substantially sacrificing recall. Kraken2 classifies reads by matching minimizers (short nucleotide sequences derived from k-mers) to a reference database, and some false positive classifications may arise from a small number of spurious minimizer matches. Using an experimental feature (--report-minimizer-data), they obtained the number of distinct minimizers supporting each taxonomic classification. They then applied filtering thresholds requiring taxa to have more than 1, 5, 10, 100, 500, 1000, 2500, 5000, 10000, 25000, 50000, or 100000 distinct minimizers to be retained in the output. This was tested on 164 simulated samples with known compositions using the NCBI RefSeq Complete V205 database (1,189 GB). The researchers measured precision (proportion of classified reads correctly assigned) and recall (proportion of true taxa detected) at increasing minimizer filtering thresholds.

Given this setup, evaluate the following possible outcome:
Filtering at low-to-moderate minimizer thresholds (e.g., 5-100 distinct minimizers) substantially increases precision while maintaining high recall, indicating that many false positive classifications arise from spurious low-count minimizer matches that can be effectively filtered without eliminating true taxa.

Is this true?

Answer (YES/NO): NO